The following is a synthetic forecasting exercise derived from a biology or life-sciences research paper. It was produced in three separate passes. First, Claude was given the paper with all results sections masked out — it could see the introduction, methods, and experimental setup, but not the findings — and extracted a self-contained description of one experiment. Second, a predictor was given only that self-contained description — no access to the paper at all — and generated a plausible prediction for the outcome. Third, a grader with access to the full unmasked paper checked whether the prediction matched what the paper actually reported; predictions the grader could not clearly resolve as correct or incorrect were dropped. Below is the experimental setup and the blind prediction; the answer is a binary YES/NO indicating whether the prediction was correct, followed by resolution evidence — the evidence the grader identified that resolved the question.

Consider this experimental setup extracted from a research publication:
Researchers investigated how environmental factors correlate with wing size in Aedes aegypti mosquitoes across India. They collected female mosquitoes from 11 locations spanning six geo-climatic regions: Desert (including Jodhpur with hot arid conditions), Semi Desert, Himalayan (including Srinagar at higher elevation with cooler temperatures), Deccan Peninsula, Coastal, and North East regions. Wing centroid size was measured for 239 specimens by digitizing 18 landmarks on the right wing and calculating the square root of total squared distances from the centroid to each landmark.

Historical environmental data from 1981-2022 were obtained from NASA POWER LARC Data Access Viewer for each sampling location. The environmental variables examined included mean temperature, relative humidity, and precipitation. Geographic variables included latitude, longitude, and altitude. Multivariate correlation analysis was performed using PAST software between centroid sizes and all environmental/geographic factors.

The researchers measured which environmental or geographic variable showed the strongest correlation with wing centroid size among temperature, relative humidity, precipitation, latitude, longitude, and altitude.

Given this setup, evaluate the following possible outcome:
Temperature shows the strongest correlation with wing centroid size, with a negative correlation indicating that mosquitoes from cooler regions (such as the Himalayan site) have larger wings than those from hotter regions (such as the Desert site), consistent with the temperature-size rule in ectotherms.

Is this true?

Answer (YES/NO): NO